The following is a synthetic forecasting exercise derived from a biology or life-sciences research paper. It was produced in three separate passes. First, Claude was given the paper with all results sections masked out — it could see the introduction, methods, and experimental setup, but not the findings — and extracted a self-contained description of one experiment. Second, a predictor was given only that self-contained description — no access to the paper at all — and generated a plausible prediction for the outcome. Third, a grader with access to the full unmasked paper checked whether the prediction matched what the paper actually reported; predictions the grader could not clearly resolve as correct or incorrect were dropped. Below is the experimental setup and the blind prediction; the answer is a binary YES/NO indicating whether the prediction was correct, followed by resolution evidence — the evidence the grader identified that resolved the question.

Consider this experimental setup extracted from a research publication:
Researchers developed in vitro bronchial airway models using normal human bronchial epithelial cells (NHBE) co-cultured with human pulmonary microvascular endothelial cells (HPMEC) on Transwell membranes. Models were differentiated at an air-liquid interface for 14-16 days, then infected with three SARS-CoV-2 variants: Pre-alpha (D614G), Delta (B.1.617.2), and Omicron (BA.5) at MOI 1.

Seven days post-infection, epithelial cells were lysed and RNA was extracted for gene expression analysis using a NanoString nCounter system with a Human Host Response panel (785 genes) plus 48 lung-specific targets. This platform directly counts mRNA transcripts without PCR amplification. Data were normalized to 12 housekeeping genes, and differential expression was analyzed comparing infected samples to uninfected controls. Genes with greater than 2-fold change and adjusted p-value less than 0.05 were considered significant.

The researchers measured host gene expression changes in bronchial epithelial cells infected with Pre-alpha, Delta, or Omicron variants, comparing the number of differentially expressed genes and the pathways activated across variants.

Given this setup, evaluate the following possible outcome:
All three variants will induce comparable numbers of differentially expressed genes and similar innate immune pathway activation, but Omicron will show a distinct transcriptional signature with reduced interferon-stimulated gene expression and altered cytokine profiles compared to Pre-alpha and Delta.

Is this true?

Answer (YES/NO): NO